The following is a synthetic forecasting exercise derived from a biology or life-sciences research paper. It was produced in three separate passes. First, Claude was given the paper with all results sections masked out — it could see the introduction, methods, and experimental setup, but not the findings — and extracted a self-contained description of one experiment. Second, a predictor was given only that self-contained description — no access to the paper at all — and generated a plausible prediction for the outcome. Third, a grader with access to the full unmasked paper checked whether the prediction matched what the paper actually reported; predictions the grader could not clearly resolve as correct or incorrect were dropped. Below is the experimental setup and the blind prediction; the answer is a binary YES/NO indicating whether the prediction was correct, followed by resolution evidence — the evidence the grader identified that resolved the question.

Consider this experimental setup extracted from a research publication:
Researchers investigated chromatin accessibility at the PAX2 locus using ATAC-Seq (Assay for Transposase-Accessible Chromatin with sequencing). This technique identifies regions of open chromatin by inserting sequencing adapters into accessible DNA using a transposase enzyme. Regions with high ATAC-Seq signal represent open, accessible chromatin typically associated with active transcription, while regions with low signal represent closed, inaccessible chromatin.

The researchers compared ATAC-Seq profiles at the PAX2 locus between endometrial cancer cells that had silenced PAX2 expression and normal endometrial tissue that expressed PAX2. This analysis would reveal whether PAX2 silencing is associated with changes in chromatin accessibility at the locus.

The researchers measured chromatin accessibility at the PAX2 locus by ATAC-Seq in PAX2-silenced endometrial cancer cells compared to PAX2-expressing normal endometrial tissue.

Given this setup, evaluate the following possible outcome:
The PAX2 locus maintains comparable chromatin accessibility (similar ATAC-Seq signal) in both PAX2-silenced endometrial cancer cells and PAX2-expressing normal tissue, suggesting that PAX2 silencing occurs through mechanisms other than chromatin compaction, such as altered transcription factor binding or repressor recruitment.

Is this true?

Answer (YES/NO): NO